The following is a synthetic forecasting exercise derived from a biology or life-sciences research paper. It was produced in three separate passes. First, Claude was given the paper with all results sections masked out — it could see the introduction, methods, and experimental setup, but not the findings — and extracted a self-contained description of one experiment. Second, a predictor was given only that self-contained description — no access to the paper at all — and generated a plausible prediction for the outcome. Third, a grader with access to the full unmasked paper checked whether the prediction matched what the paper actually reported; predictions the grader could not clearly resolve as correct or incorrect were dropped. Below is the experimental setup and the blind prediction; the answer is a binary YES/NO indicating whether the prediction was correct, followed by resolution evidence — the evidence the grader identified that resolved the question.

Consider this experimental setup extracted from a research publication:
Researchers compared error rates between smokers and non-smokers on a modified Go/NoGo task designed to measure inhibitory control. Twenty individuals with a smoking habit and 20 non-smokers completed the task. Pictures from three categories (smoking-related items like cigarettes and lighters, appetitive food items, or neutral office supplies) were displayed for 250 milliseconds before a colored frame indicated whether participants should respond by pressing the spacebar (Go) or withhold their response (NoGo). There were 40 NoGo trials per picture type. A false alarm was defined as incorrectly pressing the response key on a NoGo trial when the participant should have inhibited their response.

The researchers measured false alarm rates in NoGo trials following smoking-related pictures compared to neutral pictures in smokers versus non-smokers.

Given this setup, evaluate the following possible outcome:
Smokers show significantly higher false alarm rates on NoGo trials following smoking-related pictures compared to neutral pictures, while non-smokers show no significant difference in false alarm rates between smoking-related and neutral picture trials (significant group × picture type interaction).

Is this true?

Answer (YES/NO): NO